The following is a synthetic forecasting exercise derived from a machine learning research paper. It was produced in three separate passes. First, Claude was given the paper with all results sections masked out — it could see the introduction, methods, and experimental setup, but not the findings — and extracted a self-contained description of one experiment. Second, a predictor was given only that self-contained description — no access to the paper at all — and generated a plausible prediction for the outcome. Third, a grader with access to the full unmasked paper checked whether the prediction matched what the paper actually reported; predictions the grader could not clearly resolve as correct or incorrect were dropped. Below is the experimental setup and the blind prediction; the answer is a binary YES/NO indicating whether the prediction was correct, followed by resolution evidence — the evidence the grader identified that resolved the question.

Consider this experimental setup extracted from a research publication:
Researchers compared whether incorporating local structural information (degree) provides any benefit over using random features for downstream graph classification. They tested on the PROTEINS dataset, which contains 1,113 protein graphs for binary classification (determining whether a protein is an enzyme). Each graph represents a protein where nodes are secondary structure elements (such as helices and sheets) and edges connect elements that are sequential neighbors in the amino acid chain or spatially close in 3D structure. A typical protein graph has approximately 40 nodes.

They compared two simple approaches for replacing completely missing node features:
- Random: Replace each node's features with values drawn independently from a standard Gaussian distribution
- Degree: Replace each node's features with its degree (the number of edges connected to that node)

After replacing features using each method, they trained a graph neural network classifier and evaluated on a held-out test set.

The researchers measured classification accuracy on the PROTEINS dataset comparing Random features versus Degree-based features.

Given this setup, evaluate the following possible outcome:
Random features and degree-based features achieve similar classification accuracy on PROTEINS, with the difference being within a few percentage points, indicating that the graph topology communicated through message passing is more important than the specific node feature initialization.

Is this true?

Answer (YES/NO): YES